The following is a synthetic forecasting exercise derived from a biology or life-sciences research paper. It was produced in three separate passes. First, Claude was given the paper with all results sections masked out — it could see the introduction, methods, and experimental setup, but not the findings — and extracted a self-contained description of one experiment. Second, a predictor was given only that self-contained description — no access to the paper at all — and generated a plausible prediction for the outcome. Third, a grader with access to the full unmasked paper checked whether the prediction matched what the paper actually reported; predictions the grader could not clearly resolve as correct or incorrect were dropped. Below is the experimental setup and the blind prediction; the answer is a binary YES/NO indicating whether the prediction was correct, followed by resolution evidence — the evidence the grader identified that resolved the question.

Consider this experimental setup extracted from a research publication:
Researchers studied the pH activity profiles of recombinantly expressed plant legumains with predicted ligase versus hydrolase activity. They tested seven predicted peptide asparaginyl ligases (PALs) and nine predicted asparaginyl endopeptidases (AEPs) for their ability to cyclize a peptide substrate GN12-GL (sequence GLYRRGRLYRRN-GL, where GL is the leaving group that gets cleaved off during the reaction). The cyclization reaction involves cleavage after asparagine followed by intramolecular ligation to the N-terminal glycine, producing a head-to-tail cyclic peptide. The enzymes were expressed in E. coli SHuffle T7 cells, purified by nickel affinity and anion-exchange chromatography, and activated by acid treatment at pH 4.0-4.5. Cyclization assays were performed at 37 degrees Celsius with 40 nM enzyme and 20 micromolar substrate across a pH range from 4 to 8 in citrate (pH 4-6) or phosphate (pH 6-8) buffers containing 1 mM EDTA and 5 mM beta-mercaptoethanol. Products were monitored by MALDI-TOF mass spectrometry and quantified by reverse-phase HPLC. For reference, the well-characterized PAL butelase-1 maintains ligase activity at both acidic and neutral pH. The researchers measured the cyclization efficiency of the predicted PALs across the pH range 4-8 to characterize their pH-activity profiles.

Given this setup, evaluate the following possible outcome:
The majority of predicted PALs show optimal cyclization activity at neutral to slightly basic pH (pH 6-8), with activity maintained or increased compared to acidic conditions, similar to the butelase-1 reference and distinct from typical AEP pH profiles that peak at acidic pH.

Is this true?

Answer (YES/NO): YES